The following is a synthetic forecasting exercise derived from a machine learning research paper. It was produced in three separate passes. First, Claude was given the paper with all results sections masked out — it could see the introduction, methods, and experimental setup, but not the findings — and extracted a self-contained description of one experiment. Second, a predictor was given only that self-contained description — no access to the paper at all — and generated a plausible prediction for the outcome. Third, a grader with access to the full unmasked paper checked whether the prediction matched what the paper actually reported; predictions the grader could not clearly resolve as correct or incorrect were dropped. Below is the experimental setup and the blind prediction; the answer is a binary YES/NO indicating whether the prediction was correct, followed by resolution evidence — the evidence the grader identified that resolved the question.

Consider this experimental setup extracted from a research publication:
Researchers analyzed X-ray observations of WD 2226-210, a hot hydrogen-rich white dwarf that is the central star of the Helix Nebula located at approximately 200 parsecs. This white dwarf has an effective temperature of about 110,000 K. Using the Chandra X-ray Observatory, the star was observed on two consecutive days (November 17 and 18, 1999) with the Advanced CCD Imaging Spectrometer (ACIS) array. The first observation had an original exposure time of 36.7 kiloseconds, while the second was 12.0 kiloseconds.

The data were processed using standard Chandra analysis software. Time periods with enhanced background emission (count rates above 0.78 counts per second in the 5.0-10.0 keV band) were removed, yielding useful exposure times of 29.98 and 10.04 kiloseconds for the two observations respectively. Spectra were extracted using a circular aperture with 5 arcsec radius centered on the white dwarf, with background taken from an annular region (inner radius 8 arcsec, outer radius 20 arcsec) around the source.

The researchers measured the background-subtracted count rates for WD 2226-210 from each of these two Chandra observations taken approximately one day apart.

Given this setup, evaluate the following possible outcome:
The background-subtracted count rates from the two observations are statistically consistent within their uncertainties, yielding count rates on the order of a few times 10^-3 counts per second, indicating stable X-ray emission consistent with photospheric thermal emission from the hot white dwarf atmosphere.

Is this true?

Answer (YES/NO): NO